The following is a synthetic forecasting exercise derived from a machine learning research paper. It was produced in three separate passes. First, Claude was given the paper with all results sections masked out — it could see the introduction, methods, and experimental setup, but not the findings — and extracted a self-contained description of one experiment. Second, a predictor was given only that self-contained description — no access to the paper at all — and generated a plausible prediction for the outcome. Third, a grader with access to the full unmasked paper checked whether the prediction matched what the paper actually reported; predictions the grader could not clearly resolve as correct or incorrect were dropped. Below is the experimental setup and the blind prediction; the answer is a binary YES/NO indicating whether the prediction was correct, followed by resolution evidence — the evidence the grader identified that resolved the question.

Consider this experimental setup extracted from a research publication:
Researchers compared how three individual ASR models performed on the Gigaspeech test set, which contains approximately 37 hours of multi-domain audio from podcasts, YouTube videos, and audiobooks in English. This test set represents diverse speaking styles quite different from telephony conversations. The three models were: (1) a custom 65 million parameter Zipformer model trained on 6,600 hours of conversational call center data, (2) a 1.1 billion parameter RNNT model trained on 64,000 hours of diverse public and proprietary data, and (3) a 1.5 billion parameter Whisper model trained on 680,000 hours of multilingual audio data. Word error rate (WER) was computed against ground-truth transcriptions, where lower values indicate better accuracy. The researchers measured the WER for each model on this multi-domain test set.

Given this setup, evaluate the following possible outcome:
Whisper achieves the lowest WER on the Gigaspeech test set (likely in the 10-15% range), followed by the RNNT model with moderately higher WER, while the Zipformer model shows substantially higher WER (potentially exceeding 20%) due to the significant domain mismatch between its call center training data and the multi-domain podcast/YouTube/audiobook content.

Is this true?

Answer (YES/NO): NO